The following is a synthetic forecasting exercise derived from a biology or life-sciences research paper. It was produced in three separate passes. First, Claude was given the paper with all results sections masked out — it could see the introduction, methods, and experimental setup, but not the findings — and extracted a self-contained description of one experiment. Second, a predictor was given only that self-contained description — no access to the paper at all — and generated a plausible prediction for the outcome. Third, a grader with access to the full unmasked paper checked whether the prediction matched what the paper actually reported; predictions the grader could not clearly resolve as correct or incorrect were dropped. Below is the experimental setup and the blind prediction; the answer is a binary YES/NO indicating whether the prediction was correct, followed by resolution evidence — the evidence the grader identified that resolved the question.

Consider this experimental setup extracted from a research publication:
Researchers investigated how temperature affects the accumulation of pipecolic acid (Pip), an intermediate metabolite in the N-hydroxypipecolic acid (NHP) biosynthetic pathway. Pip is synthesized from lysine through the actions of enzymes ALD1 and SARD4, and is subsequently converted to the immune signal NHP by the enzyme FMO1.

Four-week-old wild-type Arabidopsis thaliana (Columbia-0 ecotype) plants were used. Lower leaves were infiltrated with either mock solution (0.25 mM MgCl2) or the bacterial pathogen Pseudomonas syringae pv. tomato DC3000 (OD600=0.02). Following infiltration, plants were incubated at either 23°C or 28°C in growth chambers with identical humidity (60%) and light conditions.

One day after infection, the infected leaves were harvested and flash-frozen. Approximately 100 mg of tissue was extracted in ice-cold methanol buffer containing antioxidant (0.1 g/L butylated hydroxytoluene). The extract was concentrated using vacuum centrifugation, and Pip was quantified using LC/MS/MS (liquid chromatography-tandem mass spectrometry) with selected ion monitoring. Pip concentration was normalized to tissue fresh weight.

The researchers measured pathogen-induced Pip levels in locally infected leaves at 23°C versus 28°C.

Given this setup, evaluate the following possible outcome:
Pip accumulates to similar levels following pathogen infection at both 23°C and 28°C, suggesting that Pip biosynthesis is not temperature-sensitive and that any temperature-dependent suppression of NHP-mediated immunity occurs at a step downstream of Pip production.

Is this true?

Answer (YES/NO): NO